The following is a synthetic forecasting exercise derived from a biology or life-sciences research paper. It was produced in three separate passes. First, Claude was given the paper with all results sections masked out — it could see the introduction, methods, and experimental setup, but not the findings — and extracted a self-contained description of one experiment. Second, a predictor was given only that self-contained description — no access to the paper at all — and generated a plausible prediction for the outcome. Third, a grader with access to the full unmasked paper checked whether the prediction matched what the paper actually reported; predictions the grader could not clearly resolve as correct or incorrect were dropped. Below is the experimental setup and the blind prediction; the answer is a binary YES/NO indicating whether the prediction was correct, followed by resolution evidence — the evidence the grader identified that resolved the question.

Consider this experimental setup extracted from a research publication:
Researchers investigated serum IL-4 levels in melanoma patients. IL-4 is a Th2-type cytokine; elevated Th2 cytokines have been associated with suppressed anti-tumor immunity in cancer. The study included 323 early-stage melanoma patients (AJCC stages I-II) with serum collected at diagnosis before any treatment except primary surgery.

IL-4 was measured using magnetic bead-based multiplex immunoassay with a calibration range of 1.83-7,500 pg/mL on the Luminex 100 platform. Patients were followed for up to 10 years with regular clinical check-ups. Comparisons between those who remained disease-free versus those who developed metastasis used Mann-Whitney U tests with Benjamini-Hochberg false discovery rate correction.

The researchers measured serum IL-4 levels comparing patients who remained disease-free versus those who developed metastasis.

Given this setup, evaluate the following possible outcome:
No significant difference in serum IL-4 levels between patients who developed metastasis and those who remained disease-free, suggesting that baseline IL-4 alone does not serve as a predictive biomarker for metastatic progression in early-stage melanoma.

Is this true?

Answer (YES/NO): NO